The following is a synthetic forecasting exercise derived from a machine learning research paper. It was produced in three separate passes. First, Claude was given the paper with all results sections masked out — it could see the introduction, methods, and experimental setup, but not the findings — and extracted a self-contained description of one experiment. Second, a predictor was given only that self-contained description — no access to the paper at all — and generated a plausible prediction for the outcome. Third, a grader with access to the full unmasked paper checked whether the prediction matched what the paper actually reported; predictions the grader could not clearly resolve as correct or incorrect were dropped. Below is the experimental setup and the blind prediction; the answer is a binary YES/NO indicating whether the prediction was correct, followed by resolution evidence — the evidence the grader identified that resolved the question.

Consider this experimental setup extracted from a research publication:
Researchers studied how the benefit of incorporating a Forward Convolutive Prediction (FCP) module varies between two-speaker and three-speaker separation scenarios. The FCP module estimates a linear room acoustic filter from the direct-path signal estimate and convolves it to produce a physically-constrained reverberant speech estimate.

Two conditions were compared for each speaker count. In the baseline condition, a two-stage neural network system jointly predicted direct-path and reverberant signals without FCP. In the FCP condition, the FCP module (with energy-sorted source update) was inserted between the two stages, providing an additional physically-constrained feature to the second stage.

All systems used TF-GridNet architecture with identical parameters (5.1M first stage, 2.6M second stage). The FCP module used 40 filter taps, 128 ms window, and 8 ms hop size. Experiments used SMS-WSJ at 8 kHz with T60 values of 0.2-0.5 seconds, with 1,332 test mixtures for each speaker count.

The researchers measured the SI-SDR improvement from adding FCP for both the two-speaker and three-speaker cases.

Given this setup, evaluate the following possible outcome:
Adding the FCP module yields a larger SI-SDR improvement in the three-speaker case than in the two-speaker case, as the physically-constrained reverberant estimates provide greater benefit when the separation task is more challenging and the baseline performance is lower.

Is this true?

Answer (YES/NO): NO